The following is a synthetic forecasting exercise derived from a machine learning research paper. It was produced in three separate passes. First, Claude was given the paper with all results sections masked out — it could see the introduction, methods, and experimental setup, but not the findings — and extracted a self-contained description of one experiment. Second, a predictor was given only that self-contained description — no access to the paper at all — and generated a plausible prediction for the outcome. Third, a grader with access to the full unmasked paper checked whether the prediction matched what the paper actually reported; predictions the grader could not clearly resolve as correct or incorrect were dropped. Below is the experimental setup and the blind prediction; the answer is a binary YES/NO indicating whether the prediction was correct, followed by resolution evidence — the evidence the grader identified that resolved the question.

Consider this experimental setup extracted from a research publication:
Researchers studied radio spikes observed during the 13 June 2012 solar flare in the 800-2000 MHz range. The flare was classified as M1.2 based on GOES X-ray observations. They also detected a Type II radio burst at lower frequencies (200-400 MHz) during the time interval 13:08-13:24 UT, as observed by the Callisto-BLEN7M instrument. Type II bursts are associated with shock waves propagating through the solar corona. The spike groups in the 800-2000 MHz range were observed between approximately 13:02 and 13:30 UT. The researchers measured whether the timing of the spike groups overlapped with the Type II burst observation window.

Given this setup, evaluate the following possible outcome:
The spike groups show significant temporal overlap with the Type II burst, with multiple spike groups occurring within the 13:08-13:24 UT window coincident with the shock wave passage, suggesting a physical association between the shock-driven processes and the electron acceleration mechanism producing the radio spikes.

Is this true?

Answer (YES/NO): YES